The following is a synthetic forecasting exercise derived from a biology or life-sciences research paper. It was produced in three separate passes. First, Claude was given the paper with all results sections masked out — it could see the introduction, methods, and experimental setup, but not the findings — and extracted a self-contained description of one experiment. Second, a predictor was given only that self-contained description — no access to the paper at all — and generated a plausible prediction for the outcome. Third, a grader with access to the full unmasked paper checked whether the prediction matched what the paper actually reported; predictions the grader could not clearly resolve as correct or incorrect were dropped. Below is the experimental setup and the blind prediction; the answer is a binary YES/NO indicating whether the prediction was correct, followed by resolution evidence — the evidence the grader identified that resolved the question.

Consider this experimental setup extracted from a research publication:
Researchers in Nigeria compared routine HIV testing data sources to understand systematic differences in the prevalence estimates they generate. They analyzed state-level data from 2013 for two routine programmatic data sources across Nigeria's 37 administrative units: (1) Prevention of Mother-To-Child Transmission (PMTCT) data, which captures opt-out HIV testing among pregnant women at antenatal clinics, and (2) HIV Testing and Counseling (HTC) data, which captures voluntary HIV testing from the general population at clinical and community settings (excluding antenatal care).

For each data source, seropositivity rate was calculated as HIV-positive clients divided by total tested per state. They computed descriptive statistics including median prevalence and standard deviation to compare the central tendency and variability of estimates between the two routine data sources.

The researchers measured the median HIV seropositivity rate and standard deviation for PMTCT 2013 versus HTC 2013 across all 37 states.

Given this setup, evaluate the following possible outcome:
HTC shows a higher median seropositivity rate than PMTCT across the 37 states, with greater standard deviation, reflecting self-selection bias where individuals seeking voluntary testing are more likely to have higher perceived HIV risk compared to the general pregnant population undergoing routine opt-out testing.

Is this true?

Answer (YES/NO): YES